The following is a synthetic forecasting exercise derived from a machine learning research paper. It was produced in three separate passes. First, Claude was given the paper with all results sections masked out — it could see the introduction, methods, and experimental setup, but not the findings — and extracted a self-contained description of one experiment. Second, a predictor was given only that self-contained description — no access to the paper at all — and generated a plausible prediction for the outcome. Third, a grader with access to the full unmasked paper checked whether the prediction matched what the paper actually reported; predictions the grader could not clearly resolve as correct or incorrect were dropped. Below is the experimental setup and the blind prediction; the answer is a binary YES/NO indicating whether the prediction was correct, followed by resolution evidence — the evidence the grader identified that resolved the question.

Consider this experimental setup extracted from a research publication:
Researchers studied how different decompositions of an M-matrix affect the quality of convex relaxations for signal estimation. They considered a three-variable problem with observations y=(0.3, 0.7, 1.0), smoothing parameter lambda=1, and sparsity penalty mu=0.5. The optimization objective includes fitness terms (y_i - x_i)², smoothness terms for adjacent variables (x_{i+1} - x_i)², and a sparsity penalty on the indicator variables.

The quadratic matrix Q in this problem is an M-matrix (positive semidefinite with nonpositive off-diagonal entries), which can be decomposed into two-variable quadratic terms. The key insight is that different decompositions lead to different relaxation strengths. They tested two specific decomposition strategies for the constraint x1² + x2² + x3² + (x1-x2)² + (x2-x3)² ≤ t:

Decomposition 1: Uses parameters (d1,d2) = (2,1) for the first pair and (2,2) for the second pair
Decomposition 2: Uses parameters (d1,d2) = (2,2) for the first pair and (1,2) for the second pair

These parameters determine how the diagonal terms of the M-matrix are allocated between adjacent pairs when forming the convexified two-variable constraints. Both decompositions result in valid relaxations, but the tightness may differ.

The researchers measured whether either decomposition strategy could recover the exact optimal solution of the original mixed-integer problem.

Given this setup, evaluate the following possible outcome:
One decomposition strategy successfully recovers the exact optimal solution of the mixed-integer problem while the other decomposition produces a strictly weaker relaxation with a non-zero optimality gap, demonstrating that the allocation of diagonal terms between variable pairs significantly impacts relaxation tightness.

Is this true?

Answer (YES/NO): YES